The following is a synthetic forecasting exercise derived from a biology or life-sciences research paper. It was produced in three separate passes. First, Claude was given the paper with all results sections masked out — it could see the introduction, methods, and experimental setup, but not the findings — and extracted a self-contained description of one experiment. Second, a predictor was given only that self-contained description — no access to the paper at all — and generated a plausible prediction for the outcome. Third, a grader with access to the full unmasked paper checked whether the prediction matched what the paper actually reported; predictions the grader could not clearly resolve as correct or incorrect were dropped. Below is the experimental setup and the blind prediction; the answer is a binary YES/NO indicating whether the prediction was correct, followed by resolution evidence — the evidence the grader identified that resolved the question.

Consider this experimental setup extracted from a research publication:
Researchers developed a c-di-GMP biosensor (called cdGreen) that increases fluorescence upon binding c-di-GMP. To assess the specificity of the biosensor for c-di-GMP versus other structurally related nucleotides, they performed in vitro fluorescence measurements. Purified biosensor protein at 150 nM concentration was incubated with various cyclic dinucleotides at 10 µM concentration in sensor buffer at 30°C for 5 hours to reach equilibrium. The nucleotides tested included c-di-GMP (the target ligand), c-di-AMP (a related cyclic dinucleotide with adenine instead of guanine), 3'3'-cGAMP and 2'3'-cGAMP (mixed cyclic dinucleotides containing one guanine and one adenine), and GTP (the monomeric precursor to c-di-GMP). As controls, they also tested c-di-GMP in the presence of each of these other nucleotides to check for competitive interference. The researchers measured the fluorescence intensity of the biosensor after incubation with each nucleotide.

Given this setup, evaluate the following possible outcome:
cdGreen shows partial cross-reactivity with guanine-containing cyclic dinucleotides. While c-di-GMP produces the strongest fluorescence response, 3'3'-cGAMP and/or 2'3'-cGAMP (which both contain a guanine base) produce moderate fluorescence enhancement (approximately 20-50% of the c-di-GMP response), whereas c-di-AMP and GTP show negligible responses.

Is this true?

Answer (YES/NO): NO